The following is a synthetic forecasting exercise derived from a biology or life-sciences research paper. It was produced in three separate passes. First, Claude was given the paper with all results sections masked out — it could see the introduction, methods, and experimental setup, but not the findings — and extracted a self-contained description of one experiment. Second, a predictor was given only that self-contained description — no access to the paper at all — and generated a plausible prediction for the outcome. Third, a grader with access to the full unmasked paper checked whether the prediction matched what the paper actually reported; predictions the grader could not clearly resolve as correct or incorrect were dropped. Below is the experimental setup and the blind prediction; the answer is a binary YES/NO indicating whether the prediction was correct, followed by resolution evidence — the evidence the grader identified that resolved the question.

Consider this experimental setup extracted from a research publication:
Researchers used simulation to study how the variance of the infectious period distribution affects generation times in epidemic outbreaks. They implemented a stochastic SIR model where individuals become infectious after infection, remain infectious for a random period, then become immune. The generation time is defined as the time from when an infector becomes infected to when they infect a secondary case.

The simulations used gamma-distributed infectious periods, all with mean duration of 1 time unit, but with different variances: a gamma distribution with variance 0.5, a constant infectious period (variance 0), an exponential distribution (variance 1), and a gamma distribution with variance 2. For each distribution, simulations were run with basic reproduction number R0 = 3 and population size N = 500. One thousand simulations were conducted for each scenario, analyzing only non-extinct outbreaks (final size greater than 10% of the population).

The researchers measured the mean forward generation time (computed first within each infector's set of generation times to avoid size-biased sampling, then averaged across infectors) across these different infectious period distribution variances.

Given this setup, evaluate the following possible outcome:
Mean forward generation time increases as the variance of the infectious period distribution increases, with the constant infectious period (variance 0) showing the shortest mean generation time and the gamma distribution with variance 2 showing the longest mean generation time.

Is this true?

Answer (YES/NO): YES